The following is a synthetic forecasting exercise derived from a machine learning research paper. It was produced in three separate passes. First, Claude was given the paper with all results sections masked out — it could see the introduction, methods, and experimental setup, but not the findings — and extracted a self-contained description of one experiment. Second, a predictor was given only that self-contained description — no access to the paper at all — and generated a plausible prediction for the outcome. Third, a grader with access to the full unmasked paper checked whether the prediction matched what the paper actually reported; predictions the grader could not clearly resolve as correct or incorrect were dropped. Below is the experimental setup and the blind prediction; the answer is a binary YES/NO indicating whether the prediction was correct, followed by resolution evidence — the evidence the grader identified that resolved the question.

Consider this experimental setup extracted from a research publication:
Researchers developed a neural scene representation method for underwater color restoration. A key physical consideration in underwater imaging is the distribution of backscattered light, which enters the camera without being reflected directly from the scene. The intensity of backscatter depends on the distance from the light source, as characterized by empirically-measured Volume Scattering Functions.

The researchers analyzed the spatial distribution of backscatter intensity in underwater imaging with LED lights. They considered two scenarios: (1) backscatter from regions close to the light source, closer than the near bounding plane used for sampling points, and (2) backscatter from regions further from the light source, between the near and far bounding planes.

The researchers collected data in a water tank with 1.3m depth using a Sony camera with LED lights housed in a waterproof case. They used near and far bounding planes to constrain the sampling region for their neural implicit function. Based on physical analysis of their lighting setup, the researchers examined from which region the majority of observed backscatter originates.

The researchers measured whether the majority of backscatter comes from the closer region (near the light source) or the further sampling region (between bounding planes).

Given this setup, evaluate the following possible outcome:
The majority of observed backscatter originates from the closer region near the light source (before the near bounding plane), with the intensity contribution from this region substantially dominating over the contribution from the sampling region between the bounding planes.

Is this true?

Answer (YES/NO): YES